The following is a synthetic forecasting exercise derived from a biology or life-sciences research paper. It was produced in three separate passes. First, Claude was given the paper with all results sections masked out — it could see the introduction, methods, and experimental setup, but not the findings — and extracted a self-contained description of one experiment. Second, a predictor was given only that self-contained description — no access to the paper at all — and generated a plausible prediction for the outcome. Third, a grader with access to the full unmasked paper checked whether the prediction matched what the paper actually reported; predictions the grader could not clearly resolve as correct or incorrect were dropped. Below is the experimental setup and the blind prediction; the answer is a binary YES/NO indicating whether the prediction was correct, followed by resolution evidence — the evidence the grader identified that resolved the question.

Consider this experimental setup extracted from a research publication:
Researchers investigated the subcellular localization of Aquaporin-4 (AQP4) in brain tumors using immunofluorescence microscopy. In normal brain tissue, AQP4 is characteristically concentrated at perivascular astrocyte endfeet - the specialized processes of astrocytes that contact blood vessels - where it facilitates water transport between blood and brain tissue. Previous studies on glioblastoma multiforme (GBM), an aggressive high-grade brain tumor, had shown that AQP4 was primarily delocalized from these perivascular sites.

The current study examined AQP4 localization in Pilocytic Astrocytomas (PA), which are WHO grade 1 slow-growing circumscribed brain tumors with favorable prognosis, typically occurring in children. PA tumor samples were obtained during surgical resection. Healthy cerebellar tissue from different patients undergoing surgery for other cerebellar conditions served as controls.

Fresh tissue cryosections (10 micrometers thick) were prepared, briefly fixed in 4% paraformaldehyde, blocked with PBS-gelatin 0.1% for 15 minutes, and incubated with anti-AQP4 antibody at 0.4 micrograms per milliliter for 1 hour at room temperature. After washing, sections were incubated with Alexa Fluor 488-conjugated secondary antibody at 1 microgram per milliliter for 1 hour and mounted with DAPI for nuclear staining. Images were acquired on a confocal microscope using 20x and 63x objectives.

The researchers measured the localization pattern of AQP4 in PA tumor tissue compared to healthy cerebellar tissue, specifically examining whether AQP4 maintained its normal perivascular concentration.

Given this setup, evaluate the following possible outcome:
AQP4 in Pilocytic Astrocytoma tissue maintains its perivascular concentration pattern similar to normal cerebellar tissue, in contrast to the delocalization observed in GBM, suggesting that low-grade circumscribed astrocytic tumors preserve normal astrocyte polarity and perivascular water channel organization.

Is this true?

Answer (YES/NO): NO